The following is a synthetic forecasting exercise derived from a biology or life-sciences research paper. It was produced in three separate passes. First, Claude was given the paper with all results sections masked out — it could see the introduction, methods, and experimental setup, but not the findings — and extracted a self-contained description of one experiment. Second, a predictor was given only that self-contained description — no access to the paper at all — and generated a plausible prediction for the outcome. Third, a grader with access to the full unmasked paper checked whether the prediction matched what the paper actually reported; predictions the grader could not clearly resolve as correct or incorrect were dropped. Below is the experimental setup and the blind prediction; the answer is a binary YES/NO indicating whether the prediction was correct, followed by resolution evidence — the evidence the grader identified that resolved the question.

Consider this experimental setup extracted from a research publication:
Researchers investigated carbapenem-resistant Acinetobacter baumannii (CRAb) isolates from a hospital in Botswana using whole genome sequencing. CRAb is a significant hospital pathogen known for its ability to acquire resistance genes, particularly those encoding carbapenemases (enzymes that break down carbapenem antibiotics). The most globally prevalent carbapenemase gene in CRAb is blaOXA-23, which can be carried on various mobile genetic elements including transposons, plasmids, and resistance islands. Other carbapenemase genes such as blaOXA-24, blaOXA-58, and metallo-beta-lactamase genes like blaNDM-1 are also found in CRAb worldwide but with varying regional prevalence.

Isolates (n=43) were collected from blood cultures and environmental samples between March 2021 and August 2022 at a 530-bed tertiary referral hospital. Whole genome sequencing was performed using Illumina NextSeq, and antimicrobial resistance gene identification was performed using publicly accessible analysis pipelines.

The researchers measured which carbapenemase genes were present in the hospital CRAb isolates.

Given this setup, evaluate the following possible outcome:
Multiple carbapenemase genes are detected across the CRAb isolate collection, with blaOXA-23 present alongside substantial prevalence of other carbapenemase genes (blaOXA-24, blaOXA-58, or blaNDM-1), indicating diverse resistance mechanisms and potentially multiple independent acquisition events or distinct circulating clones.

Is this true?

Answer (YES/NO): NO